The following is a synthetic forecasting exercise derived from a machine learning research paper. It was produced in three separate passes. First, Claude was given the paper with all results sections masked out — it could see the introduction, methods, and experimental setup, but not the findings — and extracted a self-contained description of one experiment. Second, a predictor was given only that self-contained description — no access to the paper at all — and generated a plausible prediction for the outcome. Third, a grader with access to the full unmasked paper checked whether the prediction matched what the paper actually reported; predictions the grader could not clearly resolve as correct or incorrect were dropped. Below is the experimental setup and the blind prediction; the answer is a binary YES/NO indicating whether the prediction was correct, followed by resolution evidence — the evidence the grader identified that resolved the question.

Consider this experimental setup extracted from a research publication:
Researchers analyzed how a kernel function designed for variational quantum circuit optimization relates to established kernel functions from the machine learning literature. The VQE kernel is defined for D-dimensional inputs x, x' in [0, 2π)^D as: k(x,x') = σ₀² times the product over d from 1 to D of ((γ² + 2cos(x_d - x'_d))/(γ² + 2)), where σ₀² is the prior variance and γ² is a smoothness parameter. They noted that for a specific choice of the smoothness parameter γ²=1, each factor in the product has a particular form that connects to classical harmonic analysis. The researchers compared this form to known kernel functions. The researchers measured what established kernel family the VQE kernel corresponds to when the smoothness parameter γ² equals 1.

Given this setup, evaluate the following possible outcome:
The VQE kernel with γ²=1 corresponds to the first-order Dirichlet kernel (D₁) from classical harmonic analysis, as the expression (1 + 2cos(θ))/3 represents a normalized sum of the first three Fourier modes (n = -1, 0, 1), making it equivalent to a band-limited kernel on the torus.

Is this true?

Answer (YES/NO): YES